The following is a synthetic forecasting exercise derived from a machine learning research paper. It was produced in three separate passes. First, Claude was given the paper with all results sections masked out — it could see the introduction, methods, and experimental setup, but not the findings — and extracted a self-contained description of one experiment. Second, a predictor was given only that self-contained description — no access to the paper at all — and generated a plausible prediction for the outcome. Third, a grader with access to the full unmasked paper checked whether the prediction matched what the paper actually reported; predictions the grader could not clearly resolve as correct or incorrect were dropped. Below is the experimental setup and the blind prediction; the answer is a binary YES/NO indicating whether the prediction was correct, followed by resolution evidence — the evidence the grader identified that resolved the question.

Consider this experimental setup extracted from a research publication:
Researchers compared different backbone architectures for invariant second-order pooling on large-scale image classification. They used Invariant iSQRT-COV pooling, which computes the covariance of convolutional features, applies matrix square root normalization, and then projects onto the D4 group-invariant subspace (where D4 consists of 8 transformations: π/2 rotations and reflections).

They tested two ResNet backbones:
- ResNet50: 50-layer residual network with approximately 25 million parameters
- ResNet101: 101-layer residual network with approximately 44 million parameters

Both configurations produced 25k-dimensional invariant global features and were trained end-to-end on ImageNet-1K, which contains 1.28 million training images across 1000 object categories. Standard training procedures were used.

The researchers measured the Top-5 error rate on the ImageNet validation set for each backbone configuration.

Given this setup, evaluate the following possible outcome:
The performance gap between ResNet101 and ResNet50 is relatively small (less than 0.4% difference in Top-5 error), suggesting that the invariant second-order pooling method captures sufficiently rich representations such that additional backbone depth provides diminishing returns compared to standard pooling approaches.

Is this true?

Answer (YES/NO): NO